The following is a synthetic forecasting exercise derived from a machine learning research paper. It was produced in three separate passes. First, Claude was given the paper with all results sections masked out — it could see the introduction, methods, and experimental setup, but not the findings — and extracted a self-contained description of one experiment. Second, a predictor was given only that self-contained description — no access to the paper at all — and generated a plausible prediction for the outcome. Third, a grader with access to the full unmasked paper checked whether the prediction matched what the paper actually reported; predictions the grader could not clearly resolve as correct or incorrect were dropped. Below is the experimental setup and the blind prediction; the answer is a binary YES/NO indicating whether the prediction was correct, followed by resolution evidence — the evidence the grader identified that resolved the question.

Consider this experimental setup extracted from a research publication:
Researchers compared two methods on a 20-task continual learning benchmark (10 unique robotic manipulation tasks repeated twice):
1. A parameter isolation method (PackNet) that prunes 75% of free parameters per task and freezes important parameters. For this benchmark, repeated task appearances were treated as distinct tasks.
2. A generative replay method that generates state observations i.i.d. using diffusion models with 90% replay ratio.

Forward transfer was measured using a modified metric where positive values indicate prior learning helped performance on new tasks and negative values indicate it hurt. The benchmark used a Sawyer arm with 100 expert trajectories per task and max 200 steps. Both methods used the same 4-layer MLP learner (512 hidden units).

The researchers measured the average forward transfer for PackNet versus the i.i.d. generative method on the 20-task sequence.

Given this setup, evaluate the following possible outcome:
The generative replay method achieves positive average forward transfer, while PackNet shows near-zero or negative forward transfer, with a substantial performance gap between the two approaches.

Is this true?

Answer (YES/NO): YES